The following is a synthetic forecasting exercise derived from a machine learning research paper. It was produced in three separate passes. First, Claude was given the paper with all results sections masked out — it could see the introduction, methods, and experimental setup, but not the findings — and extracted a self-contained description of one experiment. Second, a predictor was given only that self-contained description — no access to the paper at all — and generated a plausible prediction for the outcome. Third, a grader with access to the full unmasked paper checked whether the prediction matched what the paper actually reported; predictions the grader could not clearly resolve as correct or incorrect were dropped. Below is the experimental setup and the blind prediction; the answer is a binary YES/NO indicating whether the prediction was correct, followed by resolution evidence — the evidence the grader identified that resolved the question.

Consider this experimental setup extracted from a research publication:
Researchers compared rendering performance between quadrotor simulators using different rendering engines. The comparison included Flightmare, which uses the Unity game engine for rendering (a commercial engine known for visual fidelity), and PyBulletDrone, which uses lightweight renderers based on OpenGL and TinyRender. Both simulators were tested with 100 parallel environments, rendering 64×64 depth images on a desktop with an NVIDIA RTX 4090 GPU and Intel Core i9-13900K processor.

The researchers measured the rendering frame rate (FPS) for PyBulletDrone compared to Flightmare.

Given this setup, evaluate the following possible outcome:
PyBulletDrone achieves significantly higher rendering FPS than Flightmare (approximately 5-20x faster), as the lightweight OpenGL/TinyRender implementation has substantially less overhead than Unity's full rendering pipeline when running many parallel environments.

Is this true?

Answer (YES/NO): YES